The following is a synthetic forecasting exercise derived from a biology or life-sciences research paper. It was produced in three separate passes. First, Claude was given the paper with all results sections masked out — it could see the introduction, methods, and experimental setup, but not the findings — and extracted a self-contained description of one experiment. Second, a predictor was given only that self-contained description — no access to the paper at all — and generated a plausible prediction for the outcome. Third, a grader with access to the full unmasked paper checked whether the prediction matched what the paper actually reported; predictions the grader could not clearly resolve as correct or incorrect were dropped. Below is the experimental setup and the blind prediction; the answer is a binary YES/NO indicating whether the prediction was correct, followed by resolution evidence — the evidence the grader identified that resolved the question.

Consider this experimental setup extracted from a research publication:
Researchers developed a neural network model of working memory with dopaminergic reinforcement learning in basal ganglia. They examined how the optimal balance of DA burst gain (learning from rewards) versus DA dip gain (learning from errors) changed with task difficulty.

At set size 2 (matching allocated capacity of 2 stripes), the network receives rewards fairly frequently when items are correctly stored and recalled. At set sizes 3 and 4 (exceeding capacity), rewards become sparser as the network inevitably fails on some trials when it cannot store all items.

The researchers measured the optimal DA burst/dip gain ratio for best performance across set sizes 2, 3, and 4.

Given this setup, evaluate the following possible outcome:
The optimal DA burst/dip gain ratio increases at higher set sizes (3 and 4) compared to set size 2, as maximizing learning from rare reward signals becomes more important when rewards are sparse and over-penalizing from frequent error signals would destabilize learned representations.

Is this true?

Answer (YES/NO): YES